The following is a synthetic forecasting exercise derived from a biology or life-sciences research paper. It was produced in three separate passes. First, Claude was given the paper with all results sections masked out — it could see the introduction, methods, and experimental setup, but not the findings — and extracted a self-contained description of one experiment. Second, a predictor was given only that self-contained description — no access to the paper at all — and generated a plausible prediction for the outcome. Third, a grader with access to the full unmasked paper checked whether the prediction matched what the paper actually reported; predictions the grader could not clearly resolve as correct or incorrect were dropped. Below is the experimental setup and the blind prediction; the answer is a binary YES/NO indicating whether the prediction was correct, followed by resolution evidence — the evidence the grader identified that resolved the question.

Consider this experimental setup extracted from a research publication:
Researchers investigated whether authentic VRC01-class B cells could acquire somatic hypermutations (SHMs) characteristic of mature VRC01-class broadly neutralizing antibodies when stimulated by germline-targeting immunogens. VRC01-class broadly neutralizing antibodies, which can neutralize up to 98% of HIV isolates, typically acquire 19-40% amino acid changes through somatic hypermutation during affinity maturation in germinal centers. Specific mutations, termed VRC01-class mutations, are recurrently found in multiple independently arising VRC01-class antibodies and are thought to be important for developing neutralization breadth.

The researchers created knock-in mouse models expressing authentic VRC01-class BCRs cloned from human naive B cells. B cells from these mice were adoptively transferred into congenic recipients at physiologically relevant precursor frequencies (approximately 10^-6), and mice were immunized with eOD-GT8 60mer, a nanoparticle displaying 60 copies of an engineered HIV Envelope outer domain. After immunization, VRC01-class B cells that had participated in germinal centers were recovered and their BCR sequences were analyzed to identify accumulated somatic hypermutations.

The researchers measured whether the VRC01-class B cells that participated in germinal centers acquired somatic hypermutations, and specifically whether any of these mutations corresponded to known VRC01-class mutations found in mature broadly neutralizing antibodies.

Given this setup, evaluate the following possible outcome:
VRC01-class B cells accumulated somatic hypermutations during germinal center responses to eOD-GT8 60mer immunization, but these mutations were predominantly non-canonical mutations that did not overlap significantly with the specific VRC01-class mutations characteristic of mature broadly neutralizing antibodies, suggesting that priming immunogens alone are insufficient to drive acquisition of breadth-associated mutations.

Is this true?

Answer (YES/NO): NO